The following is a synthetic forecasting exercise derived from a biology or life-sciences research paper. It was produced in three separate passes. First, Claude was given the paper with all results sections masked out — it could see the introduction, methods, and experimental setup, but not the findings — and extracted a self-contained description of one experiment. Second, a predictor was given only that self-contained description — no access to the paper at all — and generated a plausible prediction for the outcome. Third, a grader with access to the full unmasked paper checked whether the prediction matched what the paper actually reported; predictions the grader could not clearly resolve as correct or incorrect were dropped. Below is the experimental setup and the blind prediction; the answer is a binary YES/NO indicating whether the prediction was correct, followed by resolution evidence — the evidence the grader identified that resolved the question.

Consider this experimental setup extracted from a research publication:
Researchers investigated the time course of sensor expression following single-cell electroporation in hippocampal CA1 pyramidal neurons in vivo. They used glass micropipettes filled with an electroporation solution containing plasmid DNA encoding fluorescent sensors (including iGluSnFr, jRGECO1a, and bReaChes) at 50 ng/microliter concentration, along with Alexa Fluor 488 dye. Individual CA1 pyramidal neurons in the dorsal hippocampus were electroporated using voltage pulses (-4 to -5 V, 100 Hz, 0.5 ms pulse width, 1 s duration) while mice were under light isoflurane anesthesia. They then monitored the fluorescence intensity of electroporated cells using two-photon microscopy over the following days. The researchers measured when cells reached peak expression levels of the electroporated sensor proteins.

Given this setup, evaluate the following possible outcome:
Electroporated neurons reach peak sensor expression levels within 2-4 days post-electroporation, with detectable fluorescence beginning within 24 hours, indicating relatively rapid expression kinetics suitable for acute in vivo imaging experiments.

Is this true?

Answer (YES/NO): NO